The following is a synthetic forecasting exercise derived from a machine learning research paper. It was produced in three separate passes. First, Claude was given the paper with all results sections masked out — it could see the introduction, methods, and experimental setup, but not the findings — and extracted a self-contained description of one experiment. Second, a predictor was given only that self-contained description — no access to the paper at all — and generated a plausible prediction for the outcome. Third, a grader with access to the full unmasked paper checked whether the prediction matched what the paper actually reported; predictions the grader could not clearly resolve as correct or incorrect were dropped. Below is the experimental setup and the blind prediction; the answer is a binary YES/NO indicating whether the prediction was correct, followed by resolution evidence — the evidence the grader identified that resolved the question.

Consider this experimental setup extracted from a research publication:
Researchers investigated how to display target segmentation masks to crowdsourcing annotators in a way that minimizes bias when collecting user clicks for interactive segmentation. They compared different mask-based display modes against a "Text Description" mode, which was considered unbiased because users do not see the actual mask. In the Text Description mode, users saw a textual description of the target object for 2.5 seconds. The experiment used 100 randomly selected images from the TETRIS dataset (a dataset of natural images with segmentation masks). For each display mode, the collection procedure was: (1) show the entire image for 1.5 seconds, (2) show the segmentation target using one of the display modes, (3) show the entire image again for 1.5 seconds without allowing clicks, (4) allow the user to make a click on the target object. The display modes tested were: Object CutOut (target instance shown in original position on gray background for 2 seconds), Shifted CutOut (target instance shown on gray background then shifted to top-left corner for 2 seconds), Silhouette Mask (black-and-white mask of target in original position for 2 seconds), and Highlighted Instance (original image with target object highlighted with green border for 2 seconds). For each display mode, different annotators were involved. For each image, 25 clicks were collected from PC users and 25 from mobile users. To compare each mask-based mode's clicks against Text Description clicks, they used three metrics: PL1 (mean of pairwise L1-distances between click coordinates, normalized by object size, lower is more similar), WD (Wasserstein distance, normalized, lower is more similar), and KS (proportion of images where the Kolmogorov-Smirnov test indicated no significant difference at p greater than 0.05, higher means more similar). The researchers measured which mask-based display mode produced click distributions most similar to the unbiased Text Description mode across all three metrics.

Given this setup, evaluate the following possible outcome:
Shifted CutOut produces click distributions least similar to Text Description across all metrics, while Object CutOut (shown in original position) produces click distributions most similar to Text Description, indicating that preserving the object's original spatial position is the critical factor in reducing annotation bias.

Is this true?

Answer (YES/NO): NO